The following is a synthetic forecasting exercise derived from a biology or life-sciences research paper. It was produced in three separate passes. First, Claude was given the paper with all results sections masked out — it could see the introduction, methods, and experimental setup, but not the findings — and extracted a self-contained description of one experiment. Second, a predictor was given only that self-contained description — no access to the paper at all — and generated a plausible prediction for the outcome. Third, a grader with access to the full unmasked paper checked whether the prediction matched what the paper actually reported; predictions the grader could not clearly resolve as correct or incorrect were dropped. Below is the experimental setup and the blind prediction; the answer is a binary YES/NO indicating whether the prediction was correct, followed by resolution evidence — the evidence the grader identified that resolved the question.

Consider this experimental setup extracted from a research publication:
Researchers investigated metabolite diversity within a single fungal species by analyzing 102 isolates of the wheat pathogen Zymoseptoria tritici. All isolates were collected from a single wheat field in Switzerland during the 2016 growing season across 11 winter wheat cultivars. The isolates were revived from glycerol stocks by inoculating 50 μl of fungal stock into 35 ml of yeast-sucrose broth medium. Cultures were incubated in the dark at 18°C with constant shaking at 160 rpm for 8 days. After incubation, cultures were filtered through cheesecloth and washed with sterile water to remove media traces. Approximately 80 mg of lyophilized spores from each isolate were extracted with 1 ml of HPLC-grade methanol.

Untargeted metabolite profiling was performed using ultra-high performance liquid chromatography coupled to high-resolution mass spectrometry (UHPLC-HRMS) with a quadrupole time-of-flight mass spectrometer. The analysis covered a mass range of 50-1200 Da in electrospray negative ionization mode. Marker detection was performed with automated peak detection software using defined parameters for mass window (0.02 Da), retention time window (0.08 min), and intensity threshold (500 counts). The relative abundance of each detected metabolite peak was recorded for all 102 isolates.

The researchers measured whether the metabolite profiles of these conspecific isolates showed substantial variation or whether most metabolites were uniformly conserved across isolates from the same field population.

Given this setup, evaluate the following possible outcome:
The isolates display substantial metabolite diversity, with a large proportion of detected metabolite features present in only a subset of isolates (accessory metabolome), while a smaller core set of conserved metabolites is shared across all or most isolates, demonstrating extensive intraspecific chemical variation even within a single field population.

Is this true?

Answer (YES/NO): NO